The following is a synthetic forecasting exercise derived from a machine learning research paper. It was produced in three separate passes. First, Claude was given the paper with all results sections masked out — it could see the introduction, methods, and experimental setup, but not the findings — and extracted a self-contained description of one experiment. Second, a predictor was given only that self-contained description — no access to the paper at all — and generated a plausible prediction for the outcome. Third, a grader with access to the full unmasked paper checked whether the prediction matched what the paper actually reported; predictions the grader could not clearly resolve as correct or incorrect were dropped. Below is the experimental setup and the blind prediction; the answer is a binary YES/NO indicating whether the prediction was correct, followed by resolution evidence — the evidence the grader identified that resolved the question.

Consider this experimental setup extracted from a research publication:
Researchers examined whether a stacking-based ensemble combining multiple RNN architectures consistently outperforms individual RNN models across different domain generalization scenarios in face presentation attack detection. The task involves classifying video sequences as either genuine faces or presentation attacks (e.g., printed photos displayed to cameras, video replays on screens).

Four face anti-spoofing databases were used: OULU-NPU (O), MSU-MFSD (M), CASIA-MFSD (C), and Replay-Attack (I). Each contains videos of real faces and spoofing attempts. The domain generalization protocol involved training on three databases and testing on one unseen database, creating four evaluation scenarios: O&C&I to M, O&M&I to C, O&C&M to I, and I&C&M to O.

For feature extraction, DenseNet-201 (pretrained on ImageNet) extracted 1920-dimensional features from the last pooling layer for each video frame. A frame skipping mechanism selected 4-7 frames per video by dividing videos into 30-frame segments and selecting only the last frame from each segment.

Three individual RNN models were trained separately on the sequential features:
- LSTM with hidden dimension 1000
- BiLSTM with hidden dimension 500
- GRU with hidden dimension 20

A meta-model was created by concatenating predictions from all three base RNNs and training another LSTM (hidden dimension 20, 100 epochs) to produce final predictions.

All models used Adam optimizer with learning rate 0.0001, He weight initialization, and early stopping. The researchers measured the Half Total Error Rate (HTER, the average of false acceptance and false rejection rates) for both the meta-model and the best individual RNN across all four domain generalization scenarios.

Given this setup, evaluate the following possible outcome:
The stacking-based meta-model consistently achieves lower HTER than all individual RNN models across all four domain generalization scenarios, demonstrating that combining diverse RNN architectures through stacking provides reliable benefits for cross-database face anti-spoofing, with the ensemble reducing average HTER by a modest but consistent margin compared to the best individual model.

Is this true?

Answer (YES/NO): NO